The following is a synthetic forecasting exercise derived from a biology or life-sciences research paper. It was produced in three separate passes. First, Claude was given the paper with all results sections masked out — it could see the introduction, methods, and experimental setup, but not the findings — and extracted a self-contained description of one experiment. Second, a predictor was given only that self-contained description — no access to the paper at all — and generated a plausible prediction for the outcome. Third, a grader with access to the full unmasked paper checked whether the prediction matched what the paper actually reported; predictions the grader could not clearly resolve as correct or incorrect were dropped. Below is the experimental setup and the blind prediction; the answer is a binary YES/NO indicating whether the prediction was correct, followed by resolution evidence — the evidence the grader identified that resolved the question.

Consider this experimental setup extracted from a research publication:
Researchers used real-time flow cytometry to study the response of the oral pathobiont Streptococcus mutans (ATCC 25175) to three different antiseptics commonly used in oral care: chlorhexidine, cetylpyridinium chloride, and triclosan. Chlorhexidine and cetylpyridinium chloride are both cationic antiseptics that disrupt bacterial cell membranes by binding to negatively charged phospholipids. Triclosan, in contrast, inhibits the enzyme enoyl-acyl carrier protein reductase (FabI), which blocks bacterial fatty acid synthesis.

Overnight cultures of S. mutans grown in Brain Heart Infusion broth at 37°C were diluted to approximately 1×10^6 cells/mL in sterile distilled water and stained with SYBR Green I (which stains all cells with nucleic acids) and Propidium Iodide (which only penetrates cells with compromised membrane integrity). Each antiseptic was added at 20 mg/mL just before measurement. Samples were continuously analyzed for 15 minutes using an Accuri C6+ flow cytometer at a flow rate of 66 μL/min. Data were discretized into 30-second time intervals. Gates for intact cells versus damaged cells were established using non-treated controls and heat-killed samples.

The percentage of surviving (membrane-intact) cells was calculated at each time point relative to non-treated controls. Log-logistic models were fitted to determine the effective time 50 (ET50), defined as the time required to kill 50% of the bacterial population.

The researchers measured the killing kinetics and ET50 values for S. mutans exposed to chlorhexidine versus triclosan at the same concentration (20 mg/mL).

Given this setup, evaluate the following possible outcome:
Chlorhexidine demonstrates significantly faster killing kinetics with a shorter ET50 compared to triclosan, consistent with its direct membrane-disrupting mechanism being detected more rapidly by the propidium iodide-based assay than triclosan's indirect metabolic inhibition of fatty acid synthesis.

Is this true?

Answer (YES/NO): NO